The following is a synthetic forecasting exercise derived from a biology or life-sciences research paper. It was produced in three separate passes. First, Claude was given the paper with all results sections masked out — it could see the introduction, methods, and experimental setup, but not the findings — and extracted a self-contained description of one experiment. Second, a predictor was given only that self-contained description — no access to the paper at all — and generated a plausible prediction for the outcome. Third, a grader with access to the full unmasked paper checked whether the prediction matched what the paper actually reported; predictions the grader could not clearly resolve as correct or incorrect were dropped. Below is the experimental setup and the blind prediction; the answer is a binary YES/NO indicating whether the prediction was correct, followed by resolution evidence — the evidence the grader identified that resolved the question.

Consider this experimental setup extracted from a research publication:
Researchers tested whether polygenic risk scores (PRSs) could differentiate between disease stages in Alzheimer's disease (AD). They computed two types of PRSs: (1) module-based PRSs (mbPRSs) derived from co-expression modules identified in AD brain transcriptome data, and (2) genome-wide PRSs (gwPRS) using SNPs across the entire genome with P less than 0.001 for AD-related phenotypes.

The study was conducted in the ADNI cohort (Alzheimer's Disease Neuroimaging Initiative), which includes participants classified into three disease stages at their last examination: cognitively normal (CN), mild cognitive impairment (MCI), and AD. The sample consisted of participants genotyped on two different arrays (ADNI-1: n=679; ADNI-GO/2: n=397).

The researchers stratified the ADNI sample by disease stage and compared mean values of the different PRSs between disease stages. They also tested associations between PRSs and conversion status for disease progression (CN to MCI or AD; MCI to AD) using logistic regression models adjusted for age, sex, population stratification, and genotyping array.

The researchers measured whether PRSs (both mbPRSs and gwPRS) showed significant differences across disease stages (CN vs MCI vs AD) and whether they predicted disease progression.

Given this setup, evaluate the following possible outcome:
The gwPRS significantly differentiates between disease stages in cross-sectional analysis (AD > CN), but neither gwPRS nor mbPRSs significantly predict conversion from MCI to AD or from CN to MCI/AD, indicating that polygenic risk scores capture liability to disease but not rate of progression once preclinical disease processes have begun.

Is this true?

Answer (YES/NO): NO